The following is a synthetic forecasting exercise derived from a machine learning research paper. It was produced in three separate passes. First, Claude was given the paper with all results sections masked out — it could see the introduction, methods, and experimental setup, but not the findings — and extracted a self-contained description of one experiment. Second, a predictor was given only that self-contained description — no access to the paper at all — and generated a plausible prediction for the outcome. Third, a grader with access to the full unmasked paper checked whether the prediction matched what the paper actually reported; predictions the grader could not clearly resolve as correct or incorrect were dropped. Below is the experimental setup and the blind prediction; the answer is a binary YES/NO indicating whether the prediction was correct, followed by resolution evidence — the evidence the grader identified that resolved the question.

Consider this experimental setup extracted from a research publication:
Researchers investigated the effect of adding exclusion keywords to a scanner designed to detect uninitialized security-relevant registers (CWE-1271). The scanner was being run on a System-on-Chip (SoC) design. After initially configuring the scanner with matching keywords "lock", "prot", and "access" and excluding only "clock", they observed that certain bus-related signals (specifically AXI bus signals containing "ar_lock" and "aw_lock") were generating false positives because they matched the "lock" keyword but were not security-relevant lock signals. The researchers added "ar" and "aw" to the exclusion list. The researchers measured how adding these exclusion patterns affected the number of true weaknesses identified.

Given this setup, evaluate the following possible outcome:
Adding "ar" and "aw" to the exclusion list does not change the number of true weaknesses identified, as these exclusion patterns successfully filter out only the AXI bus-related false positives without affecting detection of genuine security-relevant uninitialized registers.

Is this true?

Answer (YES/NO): YES